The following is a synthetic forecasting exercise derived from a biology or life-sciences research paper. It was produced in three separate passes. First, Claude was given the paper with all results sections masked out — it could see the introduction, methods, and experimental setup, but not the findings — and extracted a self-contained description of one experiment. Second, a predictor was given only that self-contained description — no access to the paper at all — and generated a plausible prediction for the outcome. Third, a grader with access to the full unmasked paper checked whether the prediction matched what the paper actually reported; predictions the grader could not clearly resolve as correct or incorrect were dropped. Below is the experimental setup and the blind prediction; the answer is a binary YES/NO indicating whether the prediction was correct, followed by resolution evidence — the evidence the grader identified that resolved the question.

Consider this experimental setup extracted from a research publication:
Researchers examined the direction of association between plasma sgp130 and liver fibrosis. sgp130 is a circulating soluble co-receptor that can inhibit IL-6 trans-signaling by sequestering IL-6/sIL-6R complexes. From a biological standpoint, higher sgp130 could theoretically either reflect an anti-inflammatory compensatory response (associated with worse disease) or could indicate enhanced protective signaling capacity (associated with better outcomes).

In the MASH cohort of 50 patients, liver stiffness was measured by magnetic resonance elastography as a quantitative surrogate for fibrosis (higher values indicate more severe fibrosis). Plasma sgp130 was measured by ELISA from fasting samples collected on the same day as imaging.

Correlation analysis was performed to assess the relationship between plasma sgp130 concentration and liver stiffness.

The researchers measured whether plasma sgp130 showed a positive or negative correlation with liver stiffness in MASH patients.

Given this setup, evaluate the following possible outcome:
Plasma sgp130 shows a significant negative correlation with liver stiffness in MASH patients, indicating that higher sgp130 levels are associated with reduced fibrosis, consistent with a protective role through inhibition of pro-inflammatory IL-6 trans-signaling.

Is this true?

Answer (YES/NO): NO